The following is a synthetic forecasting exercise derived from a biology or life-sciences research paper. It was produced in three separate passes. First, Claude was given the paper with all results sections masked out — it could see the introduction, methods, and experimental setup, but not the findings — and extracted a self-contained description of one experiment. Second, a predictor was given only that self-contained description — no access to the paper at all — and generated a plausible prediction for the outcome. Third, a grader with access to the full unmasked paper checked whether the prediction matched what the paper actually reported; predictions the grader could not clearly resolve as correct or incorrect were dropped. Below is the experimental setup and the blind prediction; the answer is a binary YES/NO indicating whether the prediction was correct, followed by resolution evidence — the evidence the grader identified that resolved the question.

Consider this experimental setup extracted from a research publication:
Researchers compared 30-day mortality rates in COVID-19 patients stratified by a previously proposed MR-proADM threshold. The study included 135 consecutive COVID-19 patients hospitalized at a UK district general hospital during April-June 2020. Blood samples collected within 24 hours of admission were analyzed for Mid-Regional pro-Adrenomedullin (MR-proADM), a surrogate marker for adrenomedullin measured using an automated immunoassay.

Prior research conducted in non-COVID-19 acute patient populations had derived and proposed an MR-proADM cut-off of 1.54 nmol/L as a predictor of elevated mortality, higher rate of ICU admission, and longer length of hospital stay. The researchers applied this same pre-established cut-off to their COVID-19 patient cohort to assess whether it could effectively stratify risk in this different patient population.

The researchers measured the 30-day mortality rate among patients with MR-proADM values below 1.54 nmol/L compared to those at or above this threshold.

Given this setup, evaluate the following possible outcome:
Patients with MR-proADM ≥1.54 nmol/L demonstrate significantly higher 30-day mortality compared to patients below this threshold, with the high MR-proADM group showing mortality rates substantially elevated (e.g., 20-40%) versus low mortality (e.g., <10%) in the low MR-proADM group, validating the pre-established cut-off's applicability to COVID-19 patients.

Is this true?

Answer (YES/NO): NO